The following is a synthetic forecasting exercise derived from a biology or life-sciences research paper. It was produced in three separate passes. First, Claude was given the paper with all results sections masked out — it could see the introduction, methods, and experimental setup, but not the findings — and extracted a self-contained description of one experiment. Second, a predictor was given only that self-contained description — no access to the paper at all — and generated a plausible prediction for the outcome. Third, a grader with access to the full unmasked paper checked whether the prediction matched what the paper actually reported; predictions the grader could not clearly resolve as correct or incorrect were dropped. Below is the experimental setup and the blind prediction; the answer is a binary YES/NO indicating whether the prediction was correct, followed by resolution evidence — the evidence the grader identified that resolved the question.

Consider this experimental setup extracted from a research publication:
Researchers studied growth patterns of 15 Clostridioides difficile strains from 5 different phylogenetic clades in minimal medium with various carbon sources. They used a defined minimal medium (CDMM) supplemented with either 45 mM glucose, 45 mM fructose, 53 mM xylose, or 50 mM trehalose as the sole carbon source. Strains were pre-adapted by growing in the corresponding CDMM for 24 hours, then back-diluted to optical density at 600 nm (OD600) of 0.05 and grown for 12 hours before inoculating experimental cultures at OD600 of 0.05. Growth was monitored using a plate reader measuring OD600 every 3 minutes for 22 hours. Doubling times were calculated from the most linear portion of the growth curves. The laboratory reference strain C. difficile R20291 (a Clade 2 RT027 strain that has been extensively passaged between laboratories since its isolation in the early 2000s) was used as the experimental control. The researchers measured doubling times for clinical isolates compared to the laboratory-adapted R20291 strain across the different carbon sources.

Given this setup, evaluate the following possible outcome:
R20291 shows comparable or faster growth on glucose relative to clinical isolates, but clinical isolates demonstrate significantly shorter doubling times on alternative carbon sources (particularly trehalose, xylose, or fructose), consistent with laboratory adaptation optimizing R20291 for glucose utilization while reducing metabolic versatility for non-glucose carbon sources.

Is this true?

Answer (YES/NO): YES